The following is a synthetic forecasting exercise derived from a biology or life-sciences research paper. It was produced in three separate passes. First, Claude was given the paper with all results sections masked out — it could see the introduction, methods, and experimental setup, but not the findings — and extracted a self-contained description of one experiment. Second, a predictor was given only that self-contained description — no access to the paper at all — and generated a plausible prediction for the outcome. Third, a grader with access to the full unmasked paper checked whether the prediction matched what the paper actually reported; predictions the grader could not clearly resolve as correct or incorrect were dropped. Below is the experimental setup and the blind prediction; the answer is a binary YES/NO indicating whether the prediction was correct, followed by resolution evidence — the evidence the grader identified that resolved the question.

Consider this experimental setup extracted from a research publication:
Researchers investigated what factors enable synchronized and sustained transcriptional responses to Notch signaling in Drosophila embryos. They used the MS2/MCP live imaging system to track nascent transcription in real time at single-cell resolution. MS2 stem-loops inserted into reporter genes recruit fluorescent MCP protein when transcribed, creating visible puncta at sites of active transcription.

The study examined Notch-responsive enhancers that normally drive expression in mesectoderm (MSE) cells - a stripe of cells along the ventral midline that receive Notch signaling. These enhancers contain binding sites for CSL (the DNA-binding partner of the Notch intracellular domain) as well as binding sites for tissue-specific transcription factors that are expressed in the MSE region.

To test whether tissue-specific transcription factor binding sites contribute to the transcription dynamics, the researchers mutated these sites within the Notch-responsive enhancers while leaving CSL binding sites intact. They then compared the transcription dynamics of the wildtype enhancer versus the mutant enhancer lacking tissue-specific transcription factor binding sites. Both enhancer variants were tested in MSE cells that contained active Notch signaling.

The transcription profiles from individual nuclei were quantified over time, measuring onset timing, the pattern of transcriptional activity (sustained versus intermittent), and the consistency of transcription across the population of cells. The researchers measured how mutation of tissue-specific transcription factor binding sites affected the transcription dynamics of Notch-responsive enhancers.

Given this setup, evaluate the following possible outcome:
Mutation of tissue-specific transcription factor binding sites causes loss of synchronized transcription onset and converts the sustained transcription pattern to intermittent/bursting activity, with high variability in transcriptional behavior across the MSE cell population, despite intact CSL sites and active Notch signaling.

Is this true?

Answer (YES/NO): YES